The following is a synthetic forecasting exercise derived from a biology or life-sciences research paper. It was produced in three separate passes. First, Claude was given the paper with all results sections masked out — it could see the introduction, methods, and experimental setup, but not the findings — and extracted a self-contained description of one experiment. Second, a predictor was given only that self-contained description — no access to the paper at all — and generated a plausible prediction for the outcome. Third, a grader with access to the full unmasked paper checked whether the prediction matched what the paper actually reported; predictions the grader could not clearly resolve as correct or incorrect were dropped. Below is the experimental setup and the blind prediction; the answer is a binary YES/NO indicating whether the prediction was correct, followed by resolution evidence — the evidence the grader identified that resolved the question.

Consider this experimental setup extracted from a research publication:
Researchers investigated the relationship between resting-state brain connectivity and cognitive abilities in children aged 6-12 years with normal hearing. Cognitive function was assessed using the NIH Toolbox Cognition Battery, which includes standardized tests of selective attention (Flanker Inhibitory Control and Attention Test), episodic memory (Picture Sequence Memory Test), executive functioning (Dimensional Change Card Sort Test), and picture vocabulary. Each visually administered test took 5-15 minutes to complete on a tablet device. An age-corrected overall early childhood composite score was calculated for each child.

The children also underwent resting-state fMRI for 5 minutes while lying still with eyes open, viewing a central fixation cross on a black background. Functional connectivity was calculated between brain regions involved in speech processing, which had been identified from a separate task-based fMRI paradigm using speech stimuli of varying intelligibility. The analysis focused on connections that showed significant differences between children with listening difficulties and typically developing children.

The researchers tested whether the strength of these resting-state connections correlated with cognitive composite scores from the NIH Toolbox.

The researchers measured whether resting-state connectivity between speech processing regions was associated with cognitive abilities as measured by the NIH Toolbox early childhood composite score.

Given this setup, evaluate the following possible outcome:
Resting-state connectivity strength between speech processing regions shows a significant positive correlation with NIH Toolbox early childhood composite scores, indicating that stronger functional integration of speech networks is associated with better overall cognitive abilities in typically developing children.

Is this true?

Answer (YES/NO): NO